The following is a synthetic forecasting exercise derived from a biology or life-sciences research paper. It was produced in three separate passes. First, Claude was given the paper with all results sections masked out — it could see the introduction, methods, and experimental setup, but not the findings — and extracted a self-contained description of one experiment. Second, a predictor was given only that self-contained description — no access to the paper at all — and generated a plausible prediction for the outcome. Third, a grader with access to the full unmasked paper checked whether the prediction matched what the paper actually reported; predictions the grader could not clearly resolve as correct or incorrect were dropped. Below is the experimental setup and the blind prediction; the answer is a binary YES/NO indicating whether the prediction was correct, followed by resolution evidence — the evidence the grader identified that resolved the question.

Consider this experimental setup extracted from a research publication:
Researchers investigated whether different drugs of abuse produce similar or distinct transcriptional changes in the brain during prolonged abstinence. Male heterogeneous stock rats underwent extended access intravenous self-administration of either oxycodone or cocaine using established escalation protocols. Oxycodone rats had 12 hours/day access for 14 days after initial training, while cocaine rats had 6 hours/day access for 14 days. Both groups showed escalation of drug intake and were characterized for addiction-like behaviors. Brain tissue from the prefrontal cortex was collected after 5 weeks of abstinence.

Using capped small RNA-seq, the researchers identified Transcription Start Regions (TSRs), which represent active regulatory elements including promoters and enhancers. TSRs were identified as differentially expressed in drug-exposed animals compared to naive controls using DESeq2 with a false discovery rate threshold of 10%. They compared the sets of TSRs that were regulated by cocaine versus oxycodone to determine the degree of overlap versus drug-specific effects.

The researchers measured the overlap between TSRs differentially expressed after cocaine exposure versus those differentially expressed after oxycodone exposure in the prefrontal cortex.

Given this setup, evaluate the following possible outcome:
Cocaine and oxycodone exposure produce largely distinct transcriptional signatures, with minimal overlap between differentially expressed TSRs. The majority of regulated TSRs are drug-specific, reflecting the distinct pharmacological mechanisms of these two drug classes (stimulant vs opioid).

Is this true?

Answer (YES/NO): NO